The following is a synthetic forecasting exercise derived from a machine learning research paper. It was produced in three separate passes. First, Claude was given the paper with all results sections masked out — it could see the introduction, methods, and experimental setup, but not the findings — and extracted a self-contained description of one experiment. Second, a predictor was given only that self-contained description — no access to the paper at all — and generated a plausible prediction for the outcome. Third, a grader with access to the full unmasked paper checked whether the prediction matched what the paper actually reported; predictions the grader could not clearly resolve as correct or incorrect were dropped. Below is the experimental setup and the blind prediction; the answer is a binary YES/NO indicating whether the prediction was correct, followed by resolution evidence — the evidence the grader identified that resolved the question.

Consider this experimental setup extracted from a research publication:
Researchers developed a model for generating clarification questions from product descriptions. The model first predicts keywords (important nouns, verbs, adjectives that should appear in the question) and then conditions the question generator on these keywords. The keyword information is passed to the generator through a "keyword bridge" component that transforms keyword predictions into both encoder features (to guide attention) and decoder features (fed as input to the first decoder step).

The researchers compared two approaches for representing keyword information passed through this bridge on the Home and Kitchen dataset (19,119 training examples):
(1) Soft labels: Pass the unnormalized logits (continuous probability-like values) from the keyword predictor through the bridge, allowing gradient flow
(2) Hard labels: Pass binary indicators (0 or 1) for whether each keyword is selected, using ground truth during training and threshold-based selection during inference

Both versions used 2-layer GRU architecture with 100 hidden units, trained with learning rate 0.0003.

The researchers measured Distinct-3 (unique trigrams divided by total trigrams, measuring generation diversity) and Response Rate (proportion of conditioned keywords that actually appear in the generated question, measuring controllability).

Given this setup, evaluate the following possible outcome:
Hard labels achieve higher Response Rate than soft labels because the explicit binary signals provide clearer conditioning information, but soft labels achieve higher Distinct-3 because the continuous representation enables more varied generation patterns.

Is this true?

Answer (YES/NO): NO